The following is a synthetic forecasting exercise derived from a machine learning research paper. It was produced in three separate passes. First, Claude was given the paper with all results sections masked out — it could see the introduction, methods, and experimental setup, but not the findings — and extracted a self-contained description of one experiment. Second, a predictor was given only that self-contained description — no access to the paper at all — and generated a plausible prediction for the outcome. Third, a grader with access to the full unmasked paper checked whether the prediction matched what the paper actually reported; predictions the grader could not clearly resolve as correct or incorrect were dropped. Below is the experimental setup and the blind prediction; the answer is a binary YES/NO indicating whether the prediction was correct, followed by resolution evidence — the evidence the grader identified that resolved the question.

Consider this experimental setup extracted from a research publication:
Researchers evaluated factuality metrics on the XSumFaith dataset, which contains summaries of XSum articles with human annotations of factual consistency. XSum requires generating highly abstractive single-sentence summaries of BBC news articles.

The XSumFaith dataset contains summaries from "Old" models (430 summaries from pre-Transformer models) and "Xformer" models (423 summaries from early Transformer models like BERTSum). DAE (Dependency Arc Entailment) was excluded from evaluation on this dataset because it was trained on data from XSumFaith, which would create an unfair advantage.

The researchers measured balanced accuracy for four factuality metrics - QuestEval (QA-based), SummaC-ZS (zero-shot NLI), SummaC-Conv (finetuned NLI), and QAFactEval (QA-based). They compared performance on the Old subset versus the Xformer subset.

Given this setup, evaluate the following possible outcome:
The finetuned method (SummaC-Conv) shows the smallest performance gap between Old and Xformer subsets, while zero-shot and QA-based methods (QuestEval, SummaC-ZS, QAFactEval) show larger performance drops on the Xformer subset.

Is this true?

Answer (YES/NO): NO